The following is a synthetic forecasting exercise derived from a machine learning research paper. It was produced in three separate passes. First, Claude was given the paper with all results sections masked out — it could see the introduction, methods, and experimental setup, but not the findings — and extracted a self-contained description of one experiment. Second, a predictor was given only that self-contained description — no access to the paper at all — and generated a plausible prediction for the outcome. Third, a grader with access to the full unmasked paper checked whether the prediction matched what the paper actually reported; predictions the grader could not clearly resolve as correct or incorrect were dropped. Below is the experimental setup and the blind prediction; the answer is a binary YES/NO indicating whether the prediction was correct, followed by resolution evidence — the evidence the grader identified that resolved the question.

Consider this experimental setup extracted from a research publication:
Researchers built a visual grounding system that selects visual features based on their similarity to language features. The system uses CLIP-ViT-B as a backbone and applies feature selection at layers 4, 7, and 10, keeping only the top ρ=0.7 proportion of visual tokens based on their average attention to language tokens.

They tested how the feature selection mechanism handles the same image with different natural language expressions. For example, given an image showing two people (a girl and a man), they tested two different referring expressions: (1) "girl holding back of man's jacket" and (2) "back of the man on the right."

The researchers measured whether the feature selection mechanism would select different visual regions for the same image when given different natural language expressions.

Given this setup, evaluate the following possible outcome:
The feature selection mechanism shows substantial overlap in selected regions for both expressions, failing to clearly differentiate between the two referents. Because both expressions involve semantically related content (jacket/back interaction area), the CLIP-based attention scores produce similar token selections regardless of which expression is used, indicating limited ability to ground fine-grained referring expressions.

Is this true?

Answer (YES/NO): NO